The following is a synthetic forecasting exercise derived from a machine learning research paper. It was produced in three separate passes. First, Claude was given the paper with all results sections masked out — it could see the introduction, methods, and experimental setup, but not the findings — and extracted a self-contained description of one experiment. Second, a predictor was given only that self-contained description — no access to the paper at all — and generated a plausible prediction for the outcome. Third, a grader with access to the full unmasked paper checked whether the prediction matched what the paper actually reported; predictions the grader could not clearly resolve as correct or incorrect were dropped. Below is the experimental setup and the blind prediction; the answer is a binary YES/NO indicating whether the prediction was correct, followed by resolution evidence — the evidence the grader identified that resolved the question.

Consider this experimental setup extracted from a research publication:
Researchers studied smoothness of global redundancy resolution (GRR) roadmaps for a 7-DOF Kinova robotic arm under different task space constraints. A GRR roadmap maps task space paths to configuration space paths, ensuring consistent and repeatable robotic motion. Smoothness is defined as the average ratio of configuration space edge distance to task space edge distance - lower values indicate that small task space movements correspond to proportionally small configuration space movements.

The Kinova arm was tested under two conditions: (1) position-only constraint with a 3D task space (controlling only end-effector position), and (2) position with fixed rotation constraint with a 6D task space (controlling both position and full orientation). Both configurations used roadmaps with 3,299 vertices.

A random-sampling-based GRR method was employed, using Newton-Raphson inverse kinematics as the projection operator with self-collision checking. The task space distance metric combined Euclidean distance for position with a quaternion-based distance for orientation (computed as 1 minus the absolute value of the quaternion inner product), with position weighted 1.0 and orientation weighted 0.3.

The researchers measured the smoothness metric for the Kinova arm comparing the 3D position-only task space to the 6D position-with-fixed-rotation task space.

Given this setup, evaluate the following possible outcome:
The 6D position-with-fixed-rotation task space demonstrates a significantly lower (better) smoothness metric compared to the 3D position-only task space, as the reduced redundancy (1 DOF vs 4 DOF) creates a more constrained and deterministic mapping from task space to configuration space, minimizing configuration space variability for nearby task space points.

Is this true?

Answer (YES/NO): NO